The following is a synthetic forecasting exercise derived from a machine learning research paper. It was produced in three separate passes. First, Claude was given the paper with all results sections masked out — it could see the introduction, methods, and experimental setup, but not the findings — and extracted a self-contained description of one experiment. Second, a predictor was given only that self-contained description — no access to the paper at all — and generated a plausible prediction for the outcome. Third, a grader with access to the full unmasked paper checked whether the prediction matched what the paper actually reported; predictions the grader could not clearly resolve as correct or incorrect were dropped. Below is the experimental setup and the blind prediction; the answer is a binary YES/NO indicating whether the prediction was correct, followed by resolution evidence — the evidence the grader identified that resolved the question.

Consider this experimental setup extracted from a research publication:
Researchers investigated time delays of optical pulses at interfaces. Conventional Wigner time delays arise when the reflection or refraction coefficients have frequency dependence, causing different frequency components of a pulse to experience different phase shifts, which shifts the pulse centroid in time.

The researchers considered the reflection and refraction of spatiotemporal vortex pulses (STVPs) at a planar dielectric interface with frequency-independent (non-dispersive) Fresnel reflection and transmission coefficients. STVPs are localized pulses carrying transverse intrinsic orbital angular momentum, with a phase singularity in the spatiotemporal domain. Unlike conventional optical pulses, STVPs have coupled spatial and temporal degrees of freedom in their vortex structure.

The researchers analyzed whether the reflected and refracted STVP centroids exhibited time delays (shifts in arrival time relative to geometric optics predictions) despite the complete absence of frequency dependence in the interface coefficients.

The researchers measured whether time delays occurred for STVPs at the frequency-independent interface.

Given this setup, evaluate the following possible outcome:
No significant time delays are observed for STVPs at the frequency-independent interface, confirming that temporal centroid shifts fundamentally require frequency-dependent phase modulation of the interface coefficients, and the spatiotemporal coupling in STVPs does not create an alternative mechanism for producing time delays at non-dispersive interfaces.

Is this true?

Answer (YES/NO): NO